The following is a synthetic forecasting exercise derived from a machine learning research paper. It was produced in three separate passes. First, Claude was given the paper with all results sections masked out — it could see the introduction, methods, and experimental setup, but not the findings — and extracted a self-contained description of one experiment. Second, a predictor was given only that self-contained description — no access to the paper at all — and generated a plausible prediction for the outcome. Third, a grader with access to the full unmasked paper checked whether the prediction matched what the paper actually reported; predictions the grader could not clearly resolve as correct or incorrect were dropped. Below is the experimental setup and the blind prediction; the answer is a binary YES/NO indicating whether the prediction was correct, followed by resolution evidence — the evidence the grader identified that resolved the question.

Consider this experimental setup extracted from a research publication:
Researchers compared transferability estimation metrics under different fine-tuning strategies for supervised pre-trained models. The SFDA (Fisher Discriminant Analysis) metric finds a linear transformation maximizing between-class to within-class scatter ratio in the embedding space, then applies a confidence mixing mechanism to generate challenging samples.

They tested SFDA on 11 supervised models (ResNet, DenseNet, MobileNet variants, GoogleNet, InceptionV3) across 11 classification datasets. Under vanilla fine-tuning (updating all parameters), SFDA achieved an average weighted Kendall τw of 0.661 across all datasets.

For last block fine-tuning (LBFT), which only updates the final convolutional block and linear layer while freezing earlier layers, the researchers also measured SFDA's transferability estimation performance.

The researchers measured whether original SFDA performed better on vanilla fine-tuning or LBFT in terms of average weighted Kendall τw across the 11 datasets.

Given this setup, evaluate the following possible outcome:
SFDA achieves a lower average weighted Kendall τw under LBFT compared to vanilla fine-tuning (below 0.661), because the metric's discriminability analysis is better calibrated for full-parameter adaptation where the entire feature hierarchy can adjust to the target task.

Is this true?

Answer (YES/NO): YES